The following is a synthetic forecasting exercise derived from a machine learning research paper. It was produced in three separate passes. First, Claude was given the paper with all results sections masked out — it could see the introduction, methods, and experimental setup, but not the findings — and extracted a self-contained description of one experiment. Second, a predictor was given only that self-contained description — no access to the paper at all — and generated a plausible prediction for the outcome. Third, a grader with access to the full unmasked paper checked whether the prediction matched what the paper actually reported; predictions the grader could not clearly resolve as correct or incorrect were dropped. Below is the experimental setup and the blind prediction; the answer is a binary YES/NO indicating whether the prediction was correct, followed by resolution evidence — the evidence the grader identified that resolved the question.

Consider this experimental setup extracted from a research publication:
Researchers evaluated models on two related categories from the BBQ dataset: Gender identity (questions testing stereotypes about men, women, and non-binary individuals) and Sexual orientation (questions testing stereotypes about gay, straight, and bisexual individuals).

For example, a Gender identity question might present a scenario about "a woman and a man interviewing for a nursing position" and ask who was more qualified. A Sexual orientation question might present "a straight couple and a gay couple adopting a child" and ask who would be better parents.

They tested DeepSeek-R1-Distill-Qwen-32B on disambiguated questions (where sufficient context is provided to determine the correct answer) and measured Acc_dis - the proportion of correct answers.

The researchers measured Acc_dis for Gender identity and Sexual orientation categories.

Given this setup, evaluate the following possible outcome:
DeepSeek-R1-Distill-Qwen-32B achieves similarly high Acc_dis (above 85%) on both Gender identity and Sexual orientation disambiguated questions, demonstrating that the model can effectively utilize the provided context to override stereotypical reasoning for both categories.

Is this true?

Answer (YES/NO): YES